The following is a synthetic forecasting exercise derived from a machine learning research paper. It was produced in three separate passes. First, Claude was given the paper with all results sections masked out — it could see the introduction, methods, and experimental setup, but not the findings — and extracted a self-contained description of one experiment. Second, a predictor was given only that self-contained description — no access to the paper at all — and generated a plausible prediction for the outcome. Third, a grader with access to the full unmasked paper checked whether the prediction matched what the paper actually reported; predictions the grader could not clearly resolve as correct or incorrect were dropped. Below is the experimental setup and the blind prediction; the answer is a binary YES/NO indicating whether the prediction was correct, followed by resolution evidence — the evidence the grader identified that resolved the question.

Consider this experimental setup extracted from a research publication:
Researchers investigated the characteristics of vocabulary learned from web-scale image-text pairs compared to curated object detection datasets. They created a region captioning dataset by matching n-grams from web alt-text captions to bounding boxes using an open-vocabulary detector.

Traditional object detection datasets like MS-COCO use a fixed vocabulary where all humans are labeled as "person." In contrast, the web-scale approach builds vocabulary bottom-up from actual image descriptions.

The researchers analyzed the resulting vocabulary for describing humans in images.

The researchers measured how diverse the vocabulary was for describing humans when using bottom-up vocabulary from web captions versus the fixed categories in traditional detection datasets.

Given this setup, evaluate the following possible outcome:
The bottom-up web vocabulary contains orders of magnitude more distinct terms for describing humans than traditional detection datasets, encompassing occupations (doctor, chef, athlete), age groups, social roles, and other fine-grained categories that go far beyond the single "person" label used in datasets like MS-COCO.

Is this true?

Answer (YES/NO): NO